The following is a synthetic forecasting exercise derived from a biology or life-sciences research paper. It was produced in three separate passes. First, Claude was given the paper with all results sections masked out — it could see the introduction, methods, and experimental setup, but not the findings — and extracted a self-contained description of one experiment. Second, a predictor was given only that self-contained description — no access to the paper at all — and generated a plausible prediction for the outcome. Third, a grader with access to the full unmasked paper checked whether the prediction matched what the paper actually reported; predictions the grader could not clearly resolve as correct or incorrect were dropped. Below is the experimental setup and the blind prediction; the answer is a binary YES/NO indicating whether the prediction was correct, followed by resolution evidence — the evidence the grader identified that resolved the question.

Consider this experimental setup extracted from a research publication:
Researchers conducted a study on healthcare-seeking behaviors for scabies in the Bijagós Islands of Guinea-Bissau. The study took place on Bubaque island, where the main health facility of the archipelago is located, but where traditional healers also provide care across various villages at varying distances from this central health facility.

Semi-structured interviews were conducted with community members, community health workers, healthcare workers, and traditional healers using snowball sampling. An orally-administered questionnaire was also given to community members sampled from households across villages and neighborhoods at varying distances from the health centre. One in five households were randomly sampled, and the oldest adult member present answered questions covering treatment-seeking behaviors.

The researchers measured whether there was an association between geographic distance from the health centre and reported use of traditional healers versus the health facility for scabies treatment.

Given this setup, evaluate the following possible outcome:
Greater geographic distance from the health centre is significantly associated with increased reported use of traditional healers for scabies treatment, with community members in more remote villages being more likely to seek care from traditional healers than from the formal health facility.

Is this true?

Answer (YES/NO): YES